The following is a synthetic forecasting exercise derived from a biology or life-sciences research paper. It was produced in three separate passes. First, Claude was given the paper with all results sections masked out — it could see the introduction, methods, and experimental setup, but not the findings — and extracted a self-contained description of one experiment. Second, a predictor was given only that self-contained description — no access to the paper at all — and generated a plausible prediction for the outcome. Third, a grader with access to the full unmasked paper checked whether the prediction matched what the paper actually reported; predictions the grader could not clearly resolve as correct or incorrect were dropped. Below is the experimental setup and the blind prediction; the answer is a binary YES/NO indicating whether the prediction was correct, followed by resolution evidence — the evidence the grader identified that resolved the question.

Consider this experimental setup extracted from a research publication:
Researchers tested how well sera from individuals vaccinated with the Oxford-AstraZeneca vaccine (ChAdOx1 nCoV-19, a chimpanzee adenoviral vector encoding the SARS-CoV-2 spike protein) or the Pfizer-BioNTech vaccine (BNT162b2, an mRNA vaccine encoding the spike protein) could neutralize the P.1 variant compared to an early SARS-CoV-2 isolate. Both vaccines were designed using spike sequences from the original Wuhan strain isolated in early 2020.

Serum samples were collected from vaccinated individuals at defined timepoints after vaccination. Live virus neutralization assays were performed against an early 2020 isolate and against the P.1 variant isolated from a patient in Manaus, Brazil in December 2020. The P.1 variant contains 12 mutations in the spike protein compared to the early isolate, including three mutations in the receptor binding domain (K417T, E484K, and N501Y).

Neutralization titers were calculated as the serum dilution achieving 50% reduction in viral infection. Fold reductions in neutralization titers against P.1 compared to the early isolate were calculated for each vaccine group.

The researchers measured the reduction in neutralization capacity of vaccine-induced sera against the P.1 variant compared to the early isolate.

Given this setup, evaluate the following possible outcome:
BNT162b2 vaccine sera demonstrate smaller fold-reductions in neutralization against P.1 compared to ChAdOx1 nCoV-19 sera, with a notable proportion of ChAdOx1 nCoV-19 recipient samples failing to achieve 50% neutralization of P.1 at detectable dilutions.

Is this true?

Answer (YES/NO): NO